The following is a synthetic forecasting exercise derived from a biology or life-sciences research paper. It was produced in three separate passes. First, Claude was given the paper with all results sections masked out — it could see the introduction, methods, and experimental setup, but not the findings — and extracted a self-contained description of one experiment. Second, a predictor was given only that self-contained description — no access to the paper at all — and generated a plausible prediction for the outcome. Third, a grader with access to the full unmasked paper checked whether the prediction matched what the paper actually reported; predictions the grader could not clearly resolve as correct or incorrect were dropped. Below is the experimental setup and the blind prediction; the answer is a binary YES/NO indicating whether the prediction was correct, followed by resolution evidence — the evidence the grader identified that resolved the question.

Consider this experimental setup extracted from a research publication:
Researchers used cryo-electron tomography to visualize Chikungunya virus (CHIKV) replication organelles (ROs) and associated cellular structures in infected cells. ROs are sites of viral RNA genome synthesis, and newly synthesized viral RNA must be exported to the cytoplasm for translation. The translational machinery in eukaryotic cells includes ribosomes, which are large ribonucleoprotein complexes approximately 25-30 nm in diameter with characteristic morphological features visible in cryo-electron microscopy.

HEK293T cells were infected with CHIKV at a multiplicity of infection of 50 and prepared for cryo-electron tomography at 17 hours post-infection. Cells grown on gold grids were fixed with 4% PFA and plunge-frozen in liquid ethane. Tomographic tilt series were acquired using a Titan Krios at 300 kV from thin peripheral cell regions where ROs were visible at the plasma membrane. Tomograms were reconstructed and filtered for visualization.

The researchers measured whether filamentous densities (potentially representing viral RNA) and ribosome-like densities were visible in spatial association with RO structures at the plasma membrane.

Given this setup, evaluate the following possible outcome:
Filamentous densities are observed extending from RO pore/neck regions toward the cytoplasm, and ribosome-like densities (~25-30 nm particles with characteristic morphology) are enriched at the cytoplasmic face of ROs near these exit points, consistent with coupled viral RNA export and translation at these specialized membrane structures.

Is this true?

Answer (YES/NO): YES